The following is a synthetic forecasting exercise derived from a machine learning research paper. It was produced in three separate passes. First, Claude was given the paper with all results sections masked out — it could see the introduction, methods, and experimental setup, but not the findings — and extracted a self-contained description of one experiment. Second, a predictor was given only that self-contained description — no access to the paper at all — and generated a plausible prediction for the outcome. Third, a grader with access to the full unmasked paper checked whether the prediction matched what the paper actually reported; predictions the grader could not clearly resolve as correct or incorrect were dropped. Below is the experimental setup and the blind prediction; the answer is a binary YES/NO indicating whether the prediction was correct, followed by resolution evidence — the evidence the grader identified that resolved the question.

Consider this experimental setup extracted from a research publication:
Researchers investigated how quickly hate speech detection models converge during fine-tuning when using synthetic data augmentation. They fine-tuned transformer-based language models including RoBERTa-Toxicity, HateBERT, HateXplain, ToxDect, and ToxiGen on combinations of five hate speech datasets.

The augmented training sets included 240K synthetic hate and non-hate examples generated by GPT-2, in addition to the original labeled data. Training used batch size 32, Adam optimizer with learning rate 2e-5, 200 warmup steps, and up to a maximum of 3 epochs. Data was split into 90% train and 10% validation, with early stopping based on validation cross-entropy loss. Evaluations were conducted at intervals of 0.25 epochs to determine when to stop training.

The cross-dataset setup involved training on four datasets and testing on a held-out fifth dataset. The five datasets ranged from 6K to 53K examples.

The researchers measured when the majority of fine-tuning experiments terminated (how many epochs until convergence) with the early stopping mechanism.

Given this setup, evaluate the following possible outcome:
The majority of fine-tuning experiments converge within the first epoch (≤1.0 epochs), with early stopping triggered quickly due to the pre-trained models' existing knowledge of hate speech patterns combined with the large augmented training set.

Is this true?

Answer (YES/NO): YES